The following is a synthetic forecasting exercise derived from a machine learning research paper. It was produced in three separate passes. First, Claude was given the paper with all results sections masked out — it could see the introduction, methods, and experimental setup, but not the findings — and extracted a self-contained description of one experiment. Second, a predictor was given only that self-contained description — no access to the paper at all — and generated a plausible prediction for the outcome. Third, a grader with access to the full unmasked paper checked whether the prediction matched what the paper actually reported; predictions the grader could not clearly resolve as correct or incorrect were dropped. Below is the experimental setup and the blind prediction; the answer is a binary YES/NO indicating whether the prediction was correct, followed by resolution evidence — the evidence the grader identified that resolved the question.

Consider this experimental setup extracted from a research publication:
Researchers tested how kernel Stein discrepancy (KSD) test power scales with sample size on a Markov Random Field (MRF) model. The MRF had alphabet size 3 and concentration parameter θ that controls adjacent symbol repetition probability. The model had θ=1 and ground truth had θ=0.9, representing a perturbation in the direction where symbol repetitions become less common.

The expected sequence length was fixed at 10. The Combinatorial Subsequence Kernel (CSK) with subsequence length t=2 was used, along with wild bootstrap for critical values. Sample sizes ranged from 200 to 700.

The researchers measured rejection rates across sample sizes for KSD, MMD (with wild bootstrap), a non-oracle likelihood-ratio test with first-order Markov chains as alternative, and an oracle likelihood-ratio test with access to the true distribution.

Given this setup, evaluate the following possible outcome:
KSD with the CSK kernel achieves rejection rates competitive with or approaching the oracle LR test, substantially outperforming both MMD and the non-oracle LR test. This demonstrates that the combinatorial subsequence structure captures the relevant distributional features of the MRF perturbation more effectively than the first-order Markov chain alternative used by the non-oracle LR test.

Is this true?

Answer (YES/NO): NO